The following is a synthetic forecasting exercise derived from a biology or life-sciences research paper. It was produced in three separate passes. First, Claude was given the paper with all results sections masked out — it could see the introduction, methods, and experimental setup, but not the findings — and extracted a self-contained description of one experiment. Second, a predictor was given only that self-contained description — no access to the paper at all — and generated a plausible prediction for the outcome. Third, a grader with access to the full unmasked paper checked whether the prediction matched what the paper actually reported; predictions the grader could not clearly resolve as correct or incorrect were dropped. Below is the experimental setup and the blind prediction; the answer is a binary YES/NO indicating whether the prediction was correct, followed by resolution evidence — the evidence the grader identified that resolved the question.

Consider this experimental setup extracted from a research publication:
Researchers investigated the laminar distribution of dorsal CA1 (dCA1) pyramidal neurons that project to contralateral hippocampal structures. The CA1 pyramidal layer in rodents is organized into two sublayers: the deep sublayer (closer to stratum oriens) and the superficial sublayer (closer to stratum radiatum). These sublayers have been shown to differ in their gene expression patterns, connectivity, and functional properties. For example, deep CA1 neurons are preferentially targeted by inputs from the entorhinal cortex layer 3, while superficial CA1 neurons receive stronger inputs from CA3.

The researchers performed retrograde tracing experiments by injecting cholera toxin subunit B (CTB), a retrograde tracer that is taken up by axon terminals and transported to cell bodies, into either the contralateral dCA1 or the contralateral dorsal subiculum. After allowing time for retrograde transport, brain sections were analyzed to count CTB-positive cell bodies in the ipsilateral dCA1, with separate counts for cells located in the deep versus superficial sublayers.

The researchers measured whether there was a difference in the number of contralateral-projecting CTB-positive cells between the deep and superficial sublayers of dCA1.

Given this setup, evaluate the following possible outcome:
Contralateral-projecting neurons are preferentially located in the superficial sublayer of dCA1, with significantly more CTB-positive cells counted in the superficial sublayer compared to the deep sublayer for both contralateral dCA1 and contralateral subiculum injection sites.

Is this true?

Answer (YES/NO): NO